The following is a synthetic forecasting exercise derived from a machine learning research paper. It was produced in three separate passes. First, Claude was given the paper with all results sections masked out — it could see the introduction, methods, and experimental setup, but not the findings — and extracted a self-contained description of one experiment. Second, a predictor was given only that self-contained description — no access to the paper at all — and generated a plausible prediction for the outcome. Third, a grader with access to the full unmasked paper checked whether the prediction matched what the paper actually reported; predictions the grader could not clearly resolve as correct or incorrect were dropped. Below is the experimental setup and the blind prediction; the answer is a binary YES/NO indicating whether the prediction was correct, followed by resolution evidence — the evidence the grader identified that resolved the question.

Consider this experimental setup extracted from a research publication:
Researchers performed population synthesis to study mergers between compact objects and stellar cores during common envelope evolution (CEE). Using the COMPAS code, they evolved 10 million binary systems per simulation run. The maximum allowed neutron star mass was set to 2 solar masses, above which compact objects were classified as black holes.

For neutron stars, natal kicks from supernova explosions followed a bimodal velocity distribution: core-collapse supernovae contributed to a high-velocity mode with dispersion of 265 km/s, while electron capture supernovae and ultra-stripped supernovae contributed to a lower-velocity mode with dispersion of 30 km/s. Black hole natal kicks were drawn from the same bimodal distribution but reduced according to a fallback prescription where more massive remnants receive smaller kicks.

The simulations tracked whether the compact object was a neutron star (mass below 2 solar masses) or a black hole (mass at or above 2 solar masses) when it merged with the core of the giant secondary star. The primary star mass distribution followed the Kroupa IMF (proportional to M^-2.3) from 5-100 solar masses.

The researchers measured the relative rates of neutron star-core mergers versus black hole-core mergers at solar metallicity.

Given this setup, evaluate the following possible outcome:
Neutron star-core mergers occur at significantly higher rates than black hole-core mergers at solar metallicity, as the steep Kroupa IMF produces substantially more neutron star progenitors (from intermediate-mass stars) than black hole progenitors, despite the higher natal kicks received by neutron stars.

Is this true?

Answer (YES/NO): YES